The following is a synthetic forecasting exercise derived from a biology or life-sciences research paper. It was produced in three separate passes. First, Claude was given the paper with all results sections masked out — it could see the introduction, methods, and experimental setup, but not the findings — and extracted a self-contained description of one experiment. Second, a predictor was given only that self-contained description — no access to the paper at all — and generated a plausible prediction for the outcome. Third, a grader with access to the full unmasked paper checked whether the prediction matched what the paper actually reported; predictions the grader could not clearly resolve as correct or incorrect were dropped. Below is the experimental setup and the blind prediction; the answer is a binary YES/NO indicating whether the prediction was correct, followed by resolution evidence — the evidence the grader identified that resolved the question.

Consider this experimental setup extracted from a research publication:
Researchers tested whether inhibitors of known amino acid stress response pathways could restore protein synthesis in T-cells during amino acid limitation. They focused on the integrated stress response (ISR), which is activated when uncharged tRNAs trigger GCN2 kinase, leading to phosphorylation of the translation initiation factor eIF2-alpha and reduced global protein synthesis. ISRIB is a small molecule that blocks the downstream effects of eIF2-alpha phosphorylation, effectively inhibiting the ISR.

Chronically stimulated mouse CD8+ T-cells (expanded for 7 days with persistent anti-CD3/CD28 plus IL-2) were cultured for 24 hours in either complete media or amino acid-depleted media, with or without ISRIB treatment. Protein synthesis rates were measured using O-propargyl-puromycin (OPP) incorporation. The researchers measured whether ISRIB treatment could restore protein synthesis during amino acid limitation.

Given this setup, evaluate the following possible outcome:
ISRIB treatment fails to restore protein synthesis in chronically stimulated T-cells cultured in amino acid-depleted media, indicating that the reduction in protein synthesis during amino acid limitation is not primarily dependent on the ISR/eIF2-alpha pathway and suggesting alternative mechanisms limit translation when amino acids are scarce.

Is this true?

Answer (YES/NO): YES